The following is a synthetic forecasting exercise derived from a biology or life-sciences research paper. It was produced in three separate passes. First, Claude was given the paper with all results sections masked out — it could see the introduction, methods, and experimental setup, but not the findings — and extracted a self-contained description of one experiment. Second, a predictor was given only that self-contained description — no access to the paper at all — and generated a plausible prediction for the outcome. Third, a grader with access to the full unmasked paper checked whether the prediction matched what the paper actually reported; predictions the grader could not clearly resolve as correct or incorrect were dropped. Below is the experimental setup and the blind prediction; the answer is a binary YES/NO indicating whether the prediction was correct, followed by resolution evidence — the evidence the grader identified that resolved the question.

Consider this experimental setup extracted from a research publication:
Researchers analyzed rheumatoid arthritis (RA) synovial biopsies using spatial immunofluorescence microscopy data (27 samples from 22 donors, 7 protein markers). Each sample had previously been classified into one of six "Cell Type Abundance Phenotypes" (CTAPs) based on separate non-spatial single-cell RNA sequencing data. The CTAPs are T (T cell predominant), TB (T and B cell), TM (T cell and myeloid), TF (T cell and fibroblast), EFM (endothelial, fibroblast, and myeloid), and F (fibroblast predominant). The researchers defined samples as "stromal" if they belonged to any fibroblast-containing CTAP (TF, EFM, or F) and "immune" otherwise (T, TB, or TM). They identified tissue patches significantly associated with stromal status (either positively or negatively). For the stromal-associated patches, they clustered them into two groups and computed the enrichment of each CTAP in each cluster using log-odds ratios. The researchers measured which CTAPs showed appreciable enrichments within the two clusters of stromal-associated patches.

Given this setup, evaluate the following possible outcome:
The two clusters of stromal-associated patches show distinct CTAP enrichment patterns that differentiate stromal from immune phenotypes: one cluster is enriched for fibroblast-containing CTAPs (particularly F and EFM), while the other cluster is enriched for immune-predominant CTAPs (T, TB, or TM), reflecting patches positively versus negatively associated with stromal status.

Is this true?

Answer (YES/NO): NO